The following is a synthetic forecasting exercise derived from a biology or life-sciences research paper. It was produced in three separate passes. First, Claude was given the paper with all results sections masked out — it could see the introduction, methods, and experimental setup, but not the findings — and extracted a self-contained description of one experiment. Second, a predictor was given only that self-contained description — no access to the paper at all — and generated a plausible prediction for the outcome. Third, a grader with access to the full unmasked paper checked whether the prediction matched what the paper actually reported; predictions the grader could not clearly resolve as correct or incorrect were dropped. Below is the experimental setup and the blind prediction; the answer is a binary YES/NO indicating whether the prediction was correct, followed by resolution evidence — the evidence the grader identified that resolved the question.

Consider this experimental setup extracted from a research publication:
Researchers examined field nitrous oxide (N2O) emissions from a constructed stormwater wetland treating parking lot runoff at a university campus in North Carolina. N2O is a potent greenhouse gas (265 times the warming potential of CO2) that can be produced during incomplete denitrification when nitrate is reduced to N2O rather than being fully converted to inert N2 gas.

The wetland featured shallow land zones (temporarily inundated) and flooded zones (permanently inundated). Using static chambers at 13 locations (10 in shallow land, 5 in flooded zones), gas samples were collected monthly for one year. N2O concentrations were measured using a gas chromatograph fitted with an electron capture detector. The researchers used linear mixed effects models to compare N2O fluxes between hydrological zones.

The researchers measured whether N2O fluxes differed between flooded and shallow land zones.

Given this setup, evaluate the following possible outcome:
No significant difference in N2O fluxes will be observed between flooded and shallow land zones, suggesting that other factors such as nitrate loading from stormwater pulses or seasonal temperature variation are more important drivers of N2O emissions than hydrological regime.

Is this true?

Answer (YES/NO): YES